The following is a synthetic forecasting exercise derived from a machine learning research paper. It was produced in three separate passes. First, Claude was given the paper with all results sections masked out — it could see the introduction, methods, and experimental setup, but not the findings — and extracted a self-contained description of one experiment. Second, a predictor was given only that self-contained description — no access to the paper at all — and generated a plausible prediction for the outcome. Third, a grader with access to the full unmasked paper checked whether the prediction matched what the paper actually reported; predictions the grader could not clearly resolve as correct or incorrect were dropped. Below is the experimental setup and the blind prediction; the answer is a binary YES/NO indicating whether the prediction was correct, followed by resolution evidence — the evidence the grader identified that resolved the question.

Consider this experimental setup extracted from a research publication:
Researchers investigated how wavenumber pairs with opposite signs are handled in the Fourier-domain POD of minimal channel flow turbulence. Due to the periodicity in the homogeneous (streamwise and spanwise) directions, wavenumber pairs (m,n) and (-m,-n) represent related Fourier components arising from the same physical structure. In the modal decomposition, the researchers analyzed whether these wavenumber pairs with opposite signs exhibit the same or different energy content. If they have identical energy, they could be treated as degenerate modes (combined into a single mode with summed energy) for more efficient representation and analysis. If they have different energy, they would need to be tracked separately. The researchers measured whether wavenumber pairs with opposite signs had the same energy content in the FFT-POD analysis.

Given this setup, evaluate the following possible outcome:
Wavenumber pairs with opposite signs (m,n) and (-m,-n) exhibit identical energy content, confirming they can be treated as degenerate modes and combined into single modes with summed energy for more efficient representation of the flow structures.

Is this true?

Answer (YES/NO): YES